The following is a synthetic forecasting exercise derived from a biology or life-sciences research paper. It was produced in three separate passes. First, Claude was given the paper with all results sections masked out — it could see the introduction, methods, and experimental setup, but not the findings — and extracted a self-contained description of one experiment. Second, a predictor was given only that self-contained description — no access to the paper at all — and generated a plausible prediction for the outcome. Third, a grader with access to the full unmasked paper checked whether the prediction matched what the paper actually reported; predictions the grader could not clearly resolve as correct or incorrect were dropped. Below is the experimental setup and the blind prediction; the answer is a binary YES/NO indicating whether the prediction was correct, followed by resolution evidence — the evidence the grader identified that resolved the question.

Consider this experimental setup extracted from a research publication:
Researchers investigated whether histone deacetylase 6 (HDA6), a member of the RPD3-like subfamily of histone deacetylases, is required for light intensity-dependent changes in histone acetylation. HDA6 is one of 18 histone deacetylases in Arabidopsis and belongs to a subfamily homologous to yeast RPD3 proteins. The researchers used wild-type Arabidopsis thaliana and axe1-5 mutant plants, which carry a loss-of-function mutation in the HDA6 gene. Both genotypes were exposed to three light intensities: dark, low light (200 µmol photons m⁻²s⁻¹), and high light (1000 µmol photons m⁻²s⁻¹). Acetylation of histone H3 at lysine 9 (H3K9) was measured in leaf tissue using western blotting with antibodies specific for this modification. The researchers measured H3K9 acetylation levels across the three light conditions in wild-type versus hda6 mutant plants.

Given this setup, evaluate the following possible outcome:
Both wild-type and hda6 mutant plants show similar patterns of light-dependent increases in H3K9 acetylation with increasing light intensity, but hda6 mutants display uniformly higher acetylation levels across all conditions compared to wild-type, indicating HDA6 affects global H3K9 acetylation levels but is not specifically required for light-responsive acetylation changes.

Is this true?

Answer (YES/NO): NO